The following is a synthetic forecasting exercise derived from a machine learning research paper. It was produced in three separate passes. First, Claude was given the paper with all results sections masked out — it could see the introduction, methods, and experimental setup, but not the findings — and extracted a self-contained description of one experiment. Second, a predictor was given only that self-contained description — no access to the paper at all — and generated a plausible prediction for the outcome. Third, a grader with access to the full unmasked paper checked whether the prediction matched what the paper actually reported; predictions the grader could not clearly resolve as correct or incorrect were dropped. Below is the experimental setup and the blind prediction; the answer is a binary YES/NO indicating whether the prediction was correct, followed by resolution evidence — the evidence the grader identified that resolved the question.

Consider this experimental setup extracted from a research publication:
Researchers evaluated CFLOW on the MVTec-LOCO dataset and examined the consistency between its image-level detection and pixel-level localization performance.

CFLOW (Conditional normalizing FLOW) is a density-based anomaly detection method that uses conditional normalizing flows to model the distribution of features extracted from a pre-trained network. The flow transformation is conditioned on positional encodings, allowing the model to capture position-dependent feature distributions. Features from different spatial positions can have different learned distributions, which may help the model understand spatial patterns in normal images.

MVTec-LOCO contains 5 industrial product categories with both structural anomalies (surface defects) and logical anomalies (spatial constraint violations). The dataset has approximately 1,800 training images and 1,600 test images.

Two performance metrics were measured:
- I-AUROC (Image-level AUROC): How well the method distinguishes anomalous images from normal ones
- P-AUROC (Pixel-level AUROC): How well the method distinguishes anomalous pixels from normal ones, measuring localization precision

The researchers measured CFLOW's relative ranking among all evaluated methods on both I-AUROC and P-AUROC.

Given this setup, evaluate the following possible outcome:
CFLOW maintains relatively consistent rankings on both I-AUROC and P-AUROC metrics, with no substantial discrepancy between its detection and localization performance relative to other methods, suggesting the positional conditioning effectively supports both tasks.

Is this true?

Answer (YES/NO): NO